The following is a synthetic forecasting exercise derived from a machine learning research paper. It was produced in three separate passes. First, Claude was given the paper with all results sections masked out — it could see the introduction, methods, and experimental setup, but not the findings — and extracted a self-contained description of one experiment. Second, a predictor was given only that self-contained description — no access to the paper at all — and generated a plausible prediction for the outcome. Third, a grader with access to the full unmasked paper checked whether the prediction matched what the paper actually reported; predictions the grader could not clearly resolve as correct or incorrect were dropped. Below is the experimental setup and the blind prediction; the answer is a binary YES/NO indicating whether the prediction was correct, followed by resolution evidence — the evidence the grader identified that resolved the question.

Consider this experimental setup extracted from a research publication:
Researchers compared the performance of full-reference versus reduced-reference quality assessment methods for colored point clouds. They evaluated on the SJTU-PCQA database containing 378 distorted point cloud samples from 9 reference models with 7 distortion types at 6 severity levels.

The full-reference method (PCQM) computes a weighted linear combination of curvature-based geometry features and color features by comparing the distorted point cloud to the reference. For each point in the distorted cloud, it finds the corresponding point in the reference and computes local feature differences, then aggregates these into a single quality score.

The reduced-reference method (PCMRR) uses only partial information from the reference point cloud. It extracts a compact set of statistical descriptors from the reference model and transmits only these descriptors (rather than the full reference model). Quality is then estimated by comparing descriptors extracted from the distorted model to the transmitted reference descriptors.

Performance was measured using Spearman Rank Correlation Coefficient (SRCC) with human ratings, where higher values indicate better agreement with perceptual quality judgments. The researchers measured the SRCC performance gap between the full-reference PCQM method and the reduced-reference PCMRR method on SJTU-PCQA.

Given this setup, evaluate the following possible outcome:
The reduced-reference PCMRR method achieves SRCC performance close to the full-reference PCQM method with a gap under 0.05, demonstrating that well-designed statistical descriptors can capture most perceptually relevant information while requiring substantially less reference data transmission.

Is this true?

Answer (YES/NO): NO